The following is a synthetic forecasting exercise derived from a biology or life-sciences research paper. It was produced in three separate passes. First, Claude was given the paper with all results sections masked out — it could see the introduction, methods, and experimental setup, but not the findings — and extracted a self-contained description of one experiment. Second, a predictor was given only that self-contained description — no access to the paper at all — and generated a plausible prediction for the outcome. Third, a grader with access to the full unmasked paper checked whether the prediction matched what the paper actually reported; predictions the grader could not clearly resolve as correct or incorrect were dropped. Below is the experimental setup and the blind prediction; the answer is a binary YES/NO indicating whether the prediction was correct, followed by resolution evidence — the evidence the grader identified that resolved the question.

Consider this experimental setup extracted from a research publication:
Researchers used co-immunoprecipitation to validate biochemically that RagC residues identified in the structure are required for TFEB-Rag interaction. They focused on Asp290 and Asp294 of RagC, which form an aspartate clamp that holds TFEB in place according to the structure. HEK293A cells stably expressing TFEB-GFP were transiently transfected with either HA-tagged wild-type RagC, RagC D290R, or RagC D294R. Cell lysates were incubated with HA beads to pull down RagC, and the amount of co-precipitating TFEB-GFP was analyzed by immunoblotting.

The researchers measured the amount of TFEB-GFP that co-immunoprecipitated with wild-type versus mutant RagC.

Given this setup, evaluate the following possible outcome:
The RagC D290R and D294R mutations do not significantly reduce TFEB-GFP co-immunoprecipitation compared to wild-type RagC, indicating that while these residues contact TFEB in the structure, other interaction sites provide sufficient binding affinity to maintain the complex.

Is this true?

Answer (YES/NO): NO